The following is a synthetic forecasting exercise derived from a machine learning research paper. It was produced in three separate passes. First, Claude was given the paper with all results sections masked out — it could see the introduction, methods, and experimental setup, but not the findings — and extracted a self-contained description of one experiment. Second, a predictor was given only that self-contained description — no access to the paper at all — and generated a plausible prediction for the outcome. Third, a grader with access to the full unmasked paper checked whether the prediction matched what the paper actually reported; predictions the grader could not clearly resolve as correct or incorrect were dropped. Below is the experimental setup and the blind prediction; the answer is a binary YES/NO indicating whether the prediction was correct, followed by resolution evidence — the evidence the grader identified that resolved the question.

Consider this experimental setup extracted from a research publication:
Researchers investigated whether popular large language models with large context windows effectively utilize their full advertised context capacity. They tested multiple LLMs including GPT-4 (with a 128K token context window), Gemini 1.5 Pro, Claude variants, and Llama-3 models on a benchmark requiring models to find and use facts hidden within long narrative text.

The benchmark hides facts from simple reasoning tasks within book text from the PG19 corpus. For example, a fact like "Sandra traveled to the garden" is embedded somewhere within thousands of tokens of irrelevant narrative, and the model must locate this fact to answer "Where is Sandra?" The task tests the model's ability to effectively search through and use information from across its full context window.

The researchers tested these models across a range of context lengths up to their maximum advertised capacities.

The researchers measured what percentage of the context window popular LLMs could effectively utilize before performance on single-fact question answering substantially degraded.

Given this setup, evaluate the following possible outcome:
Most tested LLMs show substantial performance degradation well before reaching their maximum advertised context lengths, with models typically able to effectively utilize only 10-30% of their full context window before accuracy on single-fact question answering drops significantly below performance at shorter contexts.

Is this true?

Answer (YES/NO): NO